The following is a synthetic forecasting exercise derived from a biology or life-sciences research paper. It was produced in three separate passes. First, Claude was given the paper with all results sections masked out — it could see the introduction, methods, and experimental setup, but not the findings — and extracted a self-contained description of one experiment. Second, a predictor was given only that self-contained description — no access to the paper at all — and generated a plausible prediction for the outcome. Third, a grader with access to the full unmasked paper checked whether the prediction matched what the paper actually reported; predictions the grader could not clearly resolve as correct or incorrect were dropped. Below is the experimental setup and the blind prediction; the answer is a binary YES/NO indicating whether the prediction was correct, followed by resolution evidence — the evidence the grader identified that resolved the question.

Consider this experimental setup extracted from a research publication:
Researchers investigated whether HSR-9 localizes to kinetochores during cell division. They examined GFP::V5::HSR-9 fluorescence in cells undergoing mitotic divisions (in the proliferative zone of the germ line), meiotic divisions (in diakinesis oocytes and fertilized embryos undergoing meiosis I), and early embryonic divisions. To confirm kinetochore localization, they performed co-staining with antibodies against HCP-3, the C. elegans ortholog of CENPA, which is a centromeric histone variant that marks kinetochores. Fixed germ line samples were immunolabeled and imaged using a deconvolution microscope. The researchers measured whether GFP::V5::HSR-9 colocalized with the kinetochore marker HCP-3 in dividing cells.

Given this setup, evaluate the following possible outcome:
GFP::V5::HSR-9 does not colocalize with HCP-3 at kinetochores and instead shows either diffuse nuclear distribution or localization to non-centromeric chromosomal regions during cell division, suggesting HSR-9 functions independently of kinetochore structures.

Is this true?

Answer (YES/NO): NO